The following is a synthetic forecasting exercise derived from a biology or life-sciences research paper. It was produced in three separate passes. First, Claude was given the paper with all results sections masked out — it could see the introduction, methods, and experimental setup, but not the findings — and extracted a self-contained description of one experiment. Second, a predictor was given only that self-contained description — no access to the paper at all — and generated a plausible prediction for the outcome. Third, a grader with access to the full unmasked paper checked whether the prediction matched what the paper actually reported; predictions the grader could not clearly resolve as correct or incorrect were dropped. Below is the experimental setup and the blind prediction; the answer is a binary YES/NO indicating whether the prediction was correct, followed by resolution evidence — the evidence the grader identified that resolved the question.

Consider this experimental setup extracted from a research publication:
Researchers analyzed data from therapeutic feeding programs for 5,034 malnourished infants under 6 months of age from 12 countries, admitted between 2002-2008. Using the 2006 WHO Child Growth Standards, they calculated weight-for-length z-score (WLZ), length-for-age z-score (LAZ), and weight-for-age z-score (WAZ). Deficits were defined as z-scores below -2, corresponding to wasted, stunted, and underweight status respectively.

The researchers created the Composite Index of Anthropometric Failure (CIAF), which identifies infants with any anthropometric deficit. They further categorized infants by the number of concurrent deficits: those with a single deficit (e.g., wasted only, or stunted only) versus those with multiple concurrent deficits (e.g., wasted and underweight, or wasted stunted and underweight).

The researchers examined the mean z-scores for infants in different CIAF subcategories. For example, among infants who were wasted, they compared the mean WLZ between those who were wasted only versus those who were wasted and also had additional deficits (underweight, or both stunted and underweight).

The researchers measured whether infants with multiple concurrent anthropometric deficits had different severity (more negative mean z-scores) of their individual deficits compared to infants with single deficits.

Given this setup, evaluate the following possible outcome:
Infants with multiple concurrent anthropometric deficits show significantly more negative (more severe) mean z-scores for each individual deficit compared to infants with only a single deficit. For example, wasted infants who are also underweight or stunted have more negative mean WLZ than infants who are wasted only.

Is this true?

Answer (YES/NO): YES